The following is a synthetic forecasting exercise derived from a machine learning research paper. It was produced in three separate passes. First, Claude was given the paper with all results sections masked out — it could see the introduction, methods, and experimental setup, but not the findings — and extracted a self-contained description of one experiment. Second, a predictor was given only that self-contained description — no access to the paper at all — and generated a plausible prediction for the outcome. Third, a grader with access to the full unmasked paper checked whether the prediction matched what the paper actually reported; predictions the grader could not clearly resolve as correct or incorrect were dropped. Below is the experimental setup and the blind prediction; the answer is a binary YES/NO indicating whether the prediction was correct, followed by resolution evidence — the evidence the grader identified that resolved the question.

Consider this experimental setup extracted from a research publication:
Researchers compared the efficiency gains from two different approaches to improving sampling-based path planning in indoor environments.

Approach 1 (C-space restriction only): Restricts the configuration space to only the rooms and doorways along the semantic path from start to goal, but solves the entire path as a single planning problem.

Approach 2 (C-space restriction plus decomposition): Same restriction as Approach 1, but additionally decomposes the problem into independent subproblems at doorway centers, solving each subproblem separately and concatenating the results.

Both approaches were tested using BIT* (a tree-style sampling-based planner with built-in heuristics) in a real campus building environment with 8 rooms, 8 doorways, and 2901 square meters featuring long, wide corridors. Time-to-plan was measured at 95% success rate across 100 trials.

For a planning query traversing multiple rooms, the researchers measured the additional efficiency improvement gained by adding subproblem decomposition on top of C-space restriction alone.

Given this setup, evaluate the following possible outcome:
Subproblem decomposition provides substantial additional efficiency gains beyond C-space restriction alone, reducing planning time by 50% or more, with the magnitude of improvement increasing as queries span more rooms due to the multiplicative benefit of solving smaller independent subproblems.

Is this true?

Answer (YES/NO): NO